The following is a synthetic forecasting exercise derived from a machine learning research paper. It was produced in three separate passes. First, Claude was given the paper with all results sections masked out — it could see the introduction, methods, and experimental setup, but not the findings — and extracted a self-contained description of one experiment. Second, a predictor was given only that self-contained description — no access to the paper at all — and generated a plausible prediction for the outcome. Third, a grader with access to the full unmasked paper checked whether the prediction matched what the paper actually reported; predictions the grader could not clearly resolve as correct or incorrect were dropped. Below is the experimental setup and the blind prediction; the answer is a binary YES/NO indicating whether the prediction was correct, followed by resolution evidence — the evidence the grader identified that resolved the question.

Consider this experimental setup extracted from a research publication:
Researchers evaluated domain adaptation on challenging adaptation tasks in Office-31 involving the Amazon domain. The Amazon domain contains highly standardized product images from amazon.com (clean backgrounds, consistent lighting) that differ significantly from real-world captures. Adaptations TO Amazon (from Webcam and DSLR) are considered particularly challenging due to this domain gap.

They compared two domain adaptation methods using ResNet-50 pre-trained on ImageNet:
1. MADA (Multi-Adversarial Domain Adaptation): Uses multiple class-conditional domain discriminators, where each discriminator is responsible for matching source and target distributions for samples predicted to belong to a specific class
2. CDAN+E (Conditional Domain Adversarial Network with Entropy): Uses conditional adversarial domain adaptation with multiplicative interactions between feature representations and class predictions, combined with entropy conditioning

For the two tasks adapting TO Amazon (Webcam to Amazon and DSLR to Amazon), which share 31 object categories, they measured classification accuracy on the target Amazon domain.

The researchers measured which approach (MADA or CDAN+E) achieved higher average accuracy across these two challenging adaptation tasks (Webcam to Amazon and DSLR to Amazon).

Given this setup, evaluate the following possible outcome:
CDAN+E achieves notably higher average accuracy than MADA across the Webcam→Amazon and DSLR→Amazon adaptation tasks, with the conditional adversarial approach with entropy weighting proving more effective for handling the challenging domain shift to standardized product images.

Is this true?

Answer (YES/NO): NO